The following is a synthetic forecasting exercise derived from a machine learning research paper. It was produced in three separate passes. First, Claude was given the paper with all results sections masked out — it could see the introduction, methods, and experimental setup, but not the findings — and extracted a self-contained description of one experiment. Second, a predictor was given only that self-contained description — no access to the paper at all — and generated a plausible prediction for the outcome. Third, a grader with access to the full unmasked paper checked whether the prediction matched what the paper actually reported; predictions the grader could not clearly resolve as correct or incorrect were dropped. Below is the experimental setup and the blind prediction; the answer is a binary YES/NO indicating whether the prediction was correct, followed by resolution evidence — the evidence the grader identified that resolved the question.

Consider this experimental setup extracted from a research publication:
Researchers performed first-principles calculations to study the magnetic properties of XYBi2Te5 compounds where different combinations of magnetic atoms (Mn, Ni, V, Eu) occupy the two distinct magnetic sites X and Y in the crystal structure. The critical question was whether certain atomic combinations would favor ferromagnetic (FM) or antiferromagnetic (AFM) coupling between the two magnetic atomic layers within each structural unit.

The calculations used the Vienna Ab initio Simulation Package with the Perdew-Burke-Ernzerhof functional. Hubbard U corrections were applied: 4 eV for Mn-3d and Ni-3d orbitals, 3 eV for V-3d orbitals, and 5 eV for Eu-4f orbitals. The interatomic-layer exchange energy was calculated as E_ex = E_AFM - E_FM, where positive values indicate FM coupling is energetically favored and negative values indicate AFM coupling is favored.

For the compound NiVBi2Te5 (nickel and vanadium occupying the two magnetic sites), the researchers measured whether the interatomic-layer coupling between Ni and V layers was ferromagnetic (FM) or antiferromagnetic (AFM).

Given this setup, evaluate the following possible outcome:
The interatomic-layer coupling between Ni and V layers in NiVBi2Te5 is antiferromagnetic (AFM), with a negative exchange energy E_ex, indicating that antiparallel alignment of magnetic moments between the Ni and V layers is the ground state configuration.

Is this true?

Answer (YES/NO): NO